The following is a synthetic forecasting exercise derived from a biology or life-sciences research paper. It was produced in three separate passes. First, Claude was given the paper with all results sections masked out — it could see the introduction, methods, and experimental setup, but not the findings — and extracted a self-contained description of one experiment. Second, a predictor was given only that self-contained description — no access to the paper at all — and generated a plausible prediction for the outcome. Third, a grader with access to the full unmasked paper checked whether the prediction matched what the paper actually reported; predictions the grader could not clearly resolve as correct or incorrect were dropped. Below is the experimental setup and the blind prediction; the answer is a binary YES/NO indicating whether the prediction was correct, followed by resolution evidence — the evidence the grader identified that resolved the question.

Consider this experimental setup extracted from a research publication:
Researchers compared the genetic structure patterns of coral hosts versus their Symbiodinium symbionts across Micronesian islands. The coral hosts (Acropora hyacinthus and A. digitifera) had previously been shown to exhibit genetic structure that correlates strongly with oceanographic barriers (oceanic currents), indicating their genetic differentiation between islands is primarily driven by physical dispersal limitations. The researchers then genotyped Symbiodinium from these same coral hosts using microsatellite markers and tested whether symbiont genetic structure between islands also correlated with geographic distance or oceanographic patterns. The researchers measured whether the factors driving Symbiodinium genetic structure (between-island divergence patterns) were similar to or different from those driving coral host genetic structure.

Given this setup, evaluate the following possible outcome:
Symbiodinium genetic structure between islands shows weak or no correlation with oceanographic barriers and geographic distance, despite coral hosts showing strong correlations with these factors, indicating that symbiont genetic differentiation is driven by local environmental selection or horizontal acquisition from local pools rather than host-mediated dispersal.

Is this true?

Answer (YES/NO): YES